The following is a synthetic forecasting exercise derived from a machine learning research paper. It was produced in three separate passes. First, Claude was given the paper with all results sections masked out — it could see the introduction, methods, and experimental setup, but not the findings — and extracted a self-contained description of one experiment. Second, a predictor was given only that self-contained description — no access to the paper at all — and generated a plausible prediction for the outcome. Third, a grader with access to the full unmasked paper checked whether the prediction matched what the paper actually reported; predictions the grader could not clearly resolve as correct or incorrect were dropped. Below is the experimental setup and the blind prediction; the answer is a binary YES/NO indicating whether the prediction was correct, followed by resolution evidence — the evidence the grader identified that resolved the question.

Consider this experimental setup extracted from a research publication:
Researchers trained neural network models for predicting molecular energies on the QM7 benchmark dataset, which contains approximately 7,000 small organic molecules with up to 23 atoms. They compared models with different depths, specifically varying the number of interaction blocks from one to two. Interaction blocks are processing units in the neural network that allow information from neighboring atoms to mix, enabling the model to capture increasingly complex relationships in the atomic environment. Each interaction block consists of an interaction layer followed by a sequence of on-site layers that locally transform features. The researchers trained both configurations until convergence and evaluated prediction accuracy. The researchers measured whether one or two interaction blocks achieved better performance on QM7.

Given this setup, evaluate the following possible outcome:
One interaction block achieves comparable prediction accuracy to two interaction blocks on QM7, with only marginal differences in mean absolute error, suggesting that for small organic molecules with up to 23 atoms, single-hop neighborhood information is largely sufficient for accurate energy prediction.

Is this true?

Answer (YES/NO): NO